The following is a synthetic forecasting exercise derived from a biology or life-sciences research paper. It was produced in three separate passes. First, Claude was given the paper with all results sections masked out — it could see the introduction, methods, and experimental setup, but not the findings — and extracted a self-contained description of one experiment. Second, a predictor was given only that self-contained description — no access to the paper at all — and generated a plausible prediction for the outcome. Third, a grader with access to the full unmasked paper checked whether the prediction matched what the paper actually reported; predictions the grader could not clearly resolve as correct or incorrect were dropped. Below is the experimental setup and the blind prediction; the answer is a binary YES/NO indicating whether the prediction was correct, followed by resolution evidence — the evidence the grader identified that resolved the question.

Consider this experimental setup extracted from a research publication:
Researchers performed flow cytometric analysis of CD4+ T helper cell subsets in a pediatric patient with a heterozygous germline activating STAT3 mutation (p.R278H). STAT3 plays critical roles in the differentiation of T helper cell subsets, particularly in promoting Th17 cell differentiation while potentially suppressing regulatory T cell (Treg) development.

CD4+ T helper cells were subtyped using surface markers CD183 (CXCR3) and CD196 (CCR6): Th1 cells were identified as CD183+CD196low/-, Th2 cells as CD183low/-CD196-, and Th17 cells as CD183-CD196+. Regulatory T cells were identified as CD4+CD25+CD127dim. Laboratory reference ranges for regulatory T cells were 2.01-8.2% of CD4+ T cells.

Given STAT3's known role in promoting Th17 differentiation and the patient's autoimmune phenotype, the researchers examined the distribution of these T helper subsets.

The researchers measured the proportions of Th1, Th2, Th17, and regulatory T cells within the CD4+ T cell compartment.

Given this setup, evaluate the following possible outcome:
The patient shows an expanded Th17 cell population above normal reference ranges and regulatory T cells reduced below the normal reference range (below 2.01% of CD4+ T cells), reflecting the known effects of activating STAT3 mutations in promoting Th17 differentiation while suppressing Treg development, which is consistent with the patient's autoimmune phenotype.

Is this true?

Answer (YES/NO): NO